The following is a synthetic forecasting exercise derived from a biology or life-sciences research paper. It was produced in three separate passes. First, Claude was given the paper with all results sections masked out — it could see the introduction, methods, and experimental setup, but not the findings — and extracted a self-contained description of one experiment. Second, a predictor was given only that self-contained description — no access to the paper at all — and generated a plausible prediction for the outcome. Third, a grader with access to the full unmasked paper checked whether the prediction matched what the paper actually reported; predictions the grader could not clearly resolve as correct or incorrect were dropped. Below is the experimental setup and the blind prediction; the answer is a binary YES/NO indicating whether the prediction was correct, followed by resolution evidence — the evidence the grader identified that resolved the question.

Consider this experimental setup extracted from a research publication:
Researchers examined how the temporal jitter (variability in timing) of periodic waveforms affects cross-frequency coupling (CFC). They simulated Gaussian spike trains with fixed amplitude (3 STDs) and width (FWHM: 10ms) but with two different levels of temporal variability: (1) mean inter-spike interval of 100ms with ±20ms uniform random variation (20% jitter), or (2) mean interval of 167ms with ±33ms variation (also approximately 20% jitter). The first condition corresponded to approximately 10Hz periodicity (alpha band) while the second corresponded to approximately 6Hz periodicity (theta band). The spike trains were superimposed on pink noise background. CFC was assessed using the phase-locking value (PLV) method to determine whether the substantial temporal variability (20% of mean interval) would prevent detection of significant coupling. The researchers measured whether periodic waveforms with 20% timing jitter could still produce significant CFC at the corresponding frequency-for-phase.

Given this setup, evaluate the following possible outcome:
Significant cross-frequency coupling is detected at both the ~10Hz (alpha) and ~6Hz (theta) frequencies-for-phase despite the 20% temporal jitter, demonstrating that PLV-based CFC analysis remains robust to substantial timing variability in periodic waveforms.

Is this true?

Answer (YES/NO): YES